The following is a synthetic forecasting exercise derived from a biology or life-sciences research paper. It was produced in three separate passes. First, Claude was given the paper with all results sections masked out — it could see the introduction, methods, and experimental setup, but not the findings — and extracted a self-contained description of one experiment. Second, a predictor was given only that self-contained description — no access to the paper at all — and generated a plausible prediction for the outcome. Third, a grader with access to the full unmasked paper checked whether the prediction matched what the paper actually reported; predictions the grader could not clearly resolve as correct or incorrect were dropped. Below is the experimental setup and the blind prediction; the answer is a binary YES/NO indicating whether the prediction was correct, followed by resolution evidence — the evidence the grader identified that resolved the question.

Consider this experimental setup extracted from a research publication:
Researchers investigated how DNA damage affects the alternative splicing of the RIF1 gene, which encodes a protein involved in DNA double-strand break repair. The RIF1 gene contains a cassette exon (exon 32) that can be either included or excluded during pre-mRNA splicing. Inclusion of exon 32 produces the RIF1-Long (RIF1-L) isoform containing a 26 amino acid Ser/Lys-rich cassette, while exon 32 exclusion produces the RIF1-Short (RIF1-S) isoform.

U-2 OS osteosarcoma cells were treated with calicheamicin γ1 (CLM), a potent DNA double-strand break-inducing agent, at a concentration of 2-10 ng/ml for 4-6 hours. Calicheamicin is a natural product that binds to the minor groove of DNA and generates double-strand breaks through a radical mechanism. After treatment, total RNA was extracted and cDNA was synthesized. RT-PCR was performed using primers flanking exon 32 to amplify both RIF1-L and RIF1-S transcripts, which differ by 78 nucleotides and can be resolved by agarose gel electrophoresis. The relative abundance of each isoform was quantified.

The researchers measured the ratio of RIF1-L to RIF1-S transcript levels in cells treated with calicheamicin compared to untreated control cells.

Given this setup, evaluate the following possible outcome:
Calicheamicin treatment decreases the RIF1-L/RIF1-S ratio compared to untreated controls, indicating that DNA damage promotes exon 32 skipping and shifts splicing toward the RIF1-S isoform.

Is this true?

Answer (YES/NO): YES